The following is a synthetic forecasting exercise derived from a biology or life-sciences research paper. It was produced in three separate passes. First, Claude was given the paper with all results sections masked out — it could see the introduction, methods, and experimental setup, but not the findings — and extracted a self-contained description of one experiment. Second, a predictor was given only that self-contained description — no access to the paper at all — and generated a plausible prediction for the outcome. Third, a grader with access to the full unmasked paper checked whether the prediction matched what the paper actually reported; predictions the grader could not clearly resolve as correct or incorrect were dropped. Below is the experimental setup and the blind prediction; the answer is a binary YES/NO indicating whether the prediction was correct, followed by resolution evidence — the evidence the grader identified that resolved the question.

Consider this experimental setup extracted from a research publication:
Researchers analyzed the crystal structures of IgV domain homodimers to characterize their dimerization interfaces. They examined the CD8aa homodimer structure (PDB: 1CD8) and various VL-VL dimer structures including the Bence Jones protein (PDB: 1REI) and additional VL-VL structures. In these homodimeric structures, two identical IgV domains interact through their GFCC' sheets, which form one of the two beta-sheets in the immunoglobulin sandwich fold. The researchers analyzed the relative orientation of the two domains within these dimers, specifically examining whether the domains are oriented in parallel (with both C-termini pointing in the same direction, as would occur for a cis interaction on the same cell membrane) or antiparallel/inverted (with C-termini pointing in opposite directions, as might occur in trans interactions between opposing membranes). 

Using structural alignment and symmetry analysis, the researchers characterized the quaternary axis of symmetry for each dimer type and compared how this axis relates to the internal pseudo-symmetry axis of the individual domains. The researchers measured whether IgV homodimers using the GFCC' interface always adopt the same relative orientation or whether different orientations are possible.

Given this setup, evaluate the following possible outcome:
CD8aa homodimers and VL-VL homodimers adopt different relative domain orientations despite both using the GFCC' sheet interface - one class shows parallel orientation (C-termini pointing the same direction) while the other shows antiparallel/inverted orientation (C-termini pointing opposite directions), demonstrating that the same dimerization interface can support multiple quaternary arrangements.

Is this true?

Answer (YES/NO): NO